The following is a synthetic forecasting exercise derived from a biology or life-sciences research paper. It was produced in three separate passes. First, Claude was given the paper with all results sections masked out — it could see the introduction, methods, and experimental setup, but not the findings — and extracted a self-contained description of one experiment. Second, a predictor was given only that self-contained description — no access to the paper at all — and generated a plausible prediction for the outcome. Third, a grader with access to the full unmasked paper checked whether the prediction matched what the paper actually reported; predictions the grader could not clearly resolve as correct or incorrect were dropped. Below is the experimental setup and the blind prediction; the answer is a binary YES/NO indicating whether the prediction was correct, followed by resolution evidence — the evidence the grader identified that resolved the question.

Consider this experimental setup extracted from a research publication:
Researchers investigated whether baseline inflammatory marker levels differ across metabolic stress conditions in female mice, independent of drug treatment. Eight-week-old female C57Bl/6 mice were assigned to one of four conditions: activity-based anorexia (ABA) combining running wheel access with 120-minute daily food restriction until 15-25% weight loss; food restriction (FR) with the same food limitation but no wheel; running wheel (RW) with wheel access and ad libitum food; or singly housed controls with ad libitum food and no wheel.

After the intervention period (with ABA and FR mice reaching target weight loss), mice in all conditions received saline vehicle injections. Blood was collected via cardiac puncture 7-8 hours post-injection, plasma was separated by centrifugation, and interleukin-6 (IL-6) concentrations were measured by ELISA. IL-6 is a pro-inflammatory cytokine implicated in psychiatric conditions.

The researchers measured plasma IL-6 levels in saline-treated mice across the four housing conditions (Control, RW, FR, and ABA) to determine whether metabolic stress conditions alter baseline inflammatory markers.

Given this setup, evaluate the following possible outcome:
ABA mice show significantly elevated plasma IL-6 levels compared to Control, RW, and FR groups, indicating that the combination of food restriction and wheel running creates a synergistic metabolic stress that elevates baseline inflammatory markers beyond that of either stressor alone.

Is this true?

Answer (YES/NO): NO